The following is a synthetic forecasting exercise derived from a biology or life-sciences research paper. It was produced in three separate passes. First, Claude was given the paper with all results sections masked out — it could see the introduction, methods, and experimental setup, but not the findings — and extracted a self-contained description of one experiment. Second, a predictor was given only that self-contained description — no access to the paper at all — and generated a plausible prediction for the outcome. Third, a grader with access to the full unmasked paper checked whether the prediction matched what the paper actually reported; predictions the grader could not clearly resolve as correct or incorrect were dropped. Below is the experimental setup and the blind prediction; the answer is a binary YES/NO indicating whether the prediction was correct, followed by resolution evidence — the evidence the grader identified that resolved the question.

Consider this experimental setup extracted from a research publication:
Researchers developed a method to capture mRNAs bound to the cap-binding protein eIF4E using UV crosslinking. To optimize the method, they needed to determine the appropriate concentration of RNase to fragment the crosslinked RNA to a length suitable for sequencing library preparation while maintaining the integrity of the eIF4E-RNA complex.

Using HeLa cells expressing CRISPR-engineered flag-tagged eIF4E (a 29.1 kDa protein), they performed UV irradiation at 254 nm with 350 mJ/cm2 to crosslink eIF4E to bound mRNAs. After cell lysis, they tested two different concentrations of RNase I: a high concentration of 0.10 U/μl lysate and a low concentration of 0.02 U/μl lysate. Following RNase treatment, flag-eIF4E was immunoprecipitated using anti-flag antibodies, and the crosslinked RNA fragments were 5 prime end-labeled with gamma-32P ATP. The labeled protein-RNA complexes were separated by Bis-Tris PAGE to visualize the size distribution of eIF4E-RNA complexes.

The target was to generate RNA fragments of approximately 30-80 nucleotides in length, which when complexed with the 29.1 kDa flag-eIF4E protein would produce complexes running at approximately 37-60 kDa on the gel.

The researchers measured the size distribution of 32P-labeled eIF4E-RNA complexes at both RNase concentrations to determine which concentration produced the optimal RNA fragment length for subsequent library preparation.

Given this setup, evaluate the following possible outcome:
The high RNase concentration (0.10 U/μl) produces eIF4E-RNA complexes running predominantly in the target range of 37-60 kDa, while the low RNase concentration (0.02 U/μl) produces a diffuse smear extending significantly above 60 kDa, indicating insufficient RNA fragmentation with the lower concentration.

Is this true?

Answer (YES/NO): NO